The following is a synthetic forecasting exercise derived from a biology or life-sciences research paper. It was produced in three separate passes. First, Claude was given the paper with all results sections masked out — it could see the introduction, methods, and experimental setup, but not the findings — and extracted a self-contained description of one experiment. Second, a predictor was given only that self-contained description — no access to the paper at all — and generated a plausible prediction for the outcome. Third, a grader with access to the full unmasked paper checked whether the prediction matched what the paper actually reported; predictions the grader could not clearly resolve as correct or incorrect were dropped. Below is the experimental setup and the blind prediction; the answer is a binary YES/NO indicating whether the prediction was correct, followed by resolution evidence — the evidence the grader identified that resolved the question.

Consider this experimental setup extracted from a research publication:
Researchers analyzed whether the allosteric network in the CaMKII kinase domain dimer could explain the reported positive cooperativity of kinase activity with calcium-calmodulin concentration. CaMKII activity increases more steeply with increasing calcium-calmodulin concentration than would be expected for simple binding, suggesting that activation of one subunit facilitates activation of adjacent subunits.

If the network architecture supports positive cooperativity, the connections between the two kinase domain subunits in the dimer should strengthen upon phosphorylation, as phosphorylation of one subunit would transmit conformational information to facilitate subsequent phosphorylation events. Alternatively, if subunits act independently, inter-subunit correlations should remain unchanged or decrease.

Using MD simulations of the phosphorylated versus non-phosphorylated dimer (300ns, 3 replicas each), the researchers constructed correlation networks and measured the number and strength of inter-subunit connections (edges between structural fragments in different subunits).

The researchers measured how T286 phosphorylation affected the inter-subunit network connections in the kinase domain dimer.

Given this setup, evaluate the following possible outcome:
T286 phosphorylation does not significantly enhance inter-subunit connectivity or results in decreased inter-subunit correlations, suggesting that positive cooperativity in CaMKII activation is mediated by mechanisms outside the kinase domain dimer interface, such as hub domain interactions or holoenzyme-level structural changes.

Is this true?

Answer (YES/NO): NO